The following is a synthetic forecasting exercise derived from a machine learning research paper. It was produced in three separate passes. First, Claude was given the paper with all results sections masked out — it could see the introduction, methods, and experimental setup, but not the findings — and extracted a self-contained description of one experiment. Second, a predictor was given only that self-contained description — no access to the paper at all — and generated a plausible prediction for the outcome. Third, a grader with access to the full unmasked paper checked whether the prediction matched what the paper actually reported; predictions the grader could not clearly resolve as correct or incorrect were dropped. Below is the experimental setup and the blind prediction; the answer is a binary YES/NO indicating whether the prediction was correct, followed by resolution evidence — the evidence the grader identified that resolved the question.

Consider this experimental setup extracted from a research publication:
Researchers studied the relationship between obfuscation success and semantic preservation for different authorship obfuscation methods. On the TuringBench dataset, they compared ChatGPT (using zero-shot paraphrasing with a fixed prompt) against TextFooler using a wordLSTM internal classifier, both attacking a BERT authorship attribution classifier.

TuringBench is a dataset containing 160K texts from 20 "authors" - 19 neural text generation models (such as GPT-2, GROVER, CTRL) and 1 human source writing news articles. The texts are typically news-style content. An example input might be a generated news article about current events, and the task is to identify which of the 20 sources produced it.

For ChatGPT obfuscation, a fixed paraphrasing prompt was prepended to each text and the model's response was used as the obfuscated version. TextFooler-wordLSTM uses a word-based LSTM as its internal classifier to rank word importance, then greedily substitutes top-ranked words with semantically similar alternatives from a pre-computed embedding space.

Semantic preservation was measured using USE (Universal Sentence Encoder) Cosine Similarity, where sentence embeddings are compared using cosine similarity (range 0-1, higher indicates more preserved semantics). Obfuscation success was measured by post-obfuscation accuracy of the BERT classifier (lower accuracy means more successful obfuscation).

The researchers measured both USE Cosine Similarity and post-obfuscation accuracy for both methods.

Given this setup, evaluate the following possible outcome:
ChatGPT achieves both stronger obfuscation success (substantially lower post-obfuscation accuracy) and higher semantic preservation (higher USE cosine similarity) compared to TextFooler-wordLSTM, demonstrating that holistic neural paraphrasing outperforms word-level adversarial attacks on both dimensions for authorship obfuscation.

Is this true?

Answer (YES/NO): NO